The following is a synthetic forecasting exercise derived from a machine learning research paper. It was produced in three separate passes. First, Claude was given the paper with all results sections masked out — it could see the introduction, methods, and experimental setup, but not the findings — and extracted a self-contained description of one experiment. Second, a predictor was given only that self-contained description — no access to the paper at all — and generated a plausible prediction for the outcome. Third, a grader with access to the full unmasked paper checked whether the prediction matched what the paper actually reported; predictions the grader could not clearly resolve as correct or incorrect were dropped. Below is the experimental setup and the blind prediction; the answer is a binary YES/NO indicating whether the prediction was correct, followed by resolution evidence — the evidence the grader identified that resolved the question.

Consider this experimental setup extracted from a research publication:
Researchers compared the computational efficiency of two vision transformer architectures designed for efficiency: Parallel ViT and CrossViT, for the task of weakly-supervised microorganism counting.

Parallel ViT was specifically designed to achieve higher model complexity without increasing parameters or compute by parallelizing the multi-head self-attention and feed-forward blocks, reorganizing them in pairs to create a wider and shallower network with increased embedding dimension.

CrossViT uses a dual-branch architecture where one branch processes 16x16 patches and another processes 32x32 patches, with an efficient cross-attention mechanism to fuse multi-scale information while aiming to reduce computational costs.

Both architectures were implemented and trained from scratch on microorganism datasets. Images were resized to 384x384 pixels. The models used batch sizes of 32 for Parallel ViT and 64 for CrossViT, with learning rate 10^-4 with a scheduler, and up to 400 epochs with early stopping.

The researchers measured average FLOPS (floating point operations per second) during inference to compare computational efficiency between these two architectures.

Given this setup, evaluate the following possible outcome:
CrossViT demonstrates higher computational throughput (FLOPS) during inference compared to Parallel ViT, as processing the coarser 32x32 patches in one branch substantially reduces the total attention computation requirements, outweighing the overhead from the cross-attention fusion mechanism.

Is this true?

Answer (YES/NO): YES